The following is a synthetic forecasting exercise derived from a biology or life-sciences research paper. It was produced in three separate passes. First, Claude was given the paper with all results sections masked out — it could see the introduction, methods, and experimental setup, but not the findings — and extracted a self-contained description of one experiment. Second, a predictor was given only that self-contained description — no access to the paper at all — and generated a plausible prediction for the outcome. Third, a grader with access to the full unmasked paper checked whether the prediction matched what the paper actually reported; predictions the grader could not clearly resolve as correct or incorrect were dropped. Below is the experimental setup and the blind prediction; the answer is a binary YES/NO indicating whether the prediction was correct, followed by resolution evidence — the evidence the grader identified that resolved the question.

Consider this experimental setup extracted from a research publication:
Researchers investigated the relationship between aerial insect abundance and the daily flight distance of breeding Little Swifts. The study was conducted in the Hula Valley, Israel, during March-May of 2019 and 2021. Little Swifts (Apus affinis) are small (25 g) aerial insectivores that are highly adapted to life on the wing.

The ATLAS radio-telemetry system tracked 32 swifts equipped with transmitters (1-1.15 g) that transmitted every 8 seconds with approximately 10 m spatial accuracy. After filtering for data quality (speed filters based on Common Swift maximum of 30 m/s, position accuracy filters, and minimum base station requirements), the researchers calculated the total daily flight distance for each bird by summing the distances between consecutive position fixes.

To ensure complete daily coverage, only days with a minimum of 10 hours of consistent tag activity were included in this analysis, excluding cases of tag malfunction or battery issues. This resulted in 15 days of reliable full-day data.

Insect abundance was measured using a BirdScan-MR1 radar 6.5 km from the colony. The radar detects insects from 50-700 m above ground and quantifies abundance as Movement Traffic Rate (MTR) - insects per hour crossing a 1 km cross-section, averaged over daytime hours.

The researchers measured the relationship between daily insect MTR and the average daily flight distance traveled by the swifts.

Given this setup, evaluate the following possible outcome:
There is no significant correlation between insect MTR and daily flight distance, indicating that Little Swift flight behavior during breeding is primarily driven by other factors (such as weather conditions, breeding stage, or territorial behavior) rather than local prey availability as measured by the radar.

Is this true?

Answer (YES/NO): YES